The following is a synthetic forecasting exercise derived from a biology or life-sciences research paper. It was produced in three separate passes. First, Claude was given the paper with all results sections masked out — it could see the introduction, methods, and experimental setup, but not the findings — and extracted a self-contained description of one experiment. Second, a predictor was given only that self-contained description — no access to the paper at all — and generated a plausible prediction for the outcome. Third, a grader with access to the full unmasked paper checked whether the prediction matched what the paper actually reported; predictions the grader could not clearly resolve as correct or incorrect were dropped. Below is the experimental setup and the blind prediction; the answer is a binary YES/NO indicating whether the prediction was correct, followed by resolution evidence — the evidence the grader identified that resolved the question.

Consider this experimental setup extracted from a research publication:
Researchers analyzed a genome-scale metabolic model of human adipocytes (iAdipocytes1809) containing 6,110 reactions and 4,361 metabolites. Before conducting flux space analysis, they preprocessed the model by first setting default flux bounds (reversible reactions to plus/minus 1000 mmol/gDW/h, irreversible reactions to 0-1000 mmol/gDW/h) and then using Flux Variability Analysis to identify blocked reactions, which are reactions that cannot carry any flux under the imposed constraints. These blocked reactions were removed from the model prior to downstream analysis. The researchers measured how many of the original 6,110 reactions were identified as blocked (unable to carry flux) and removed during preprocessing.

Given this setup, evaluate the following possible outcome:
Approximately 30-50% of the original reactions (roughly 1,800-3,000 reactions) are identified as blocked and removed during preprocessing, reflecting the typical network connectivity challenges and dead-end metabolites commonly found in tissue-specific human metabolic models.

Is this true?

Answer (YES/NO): YES